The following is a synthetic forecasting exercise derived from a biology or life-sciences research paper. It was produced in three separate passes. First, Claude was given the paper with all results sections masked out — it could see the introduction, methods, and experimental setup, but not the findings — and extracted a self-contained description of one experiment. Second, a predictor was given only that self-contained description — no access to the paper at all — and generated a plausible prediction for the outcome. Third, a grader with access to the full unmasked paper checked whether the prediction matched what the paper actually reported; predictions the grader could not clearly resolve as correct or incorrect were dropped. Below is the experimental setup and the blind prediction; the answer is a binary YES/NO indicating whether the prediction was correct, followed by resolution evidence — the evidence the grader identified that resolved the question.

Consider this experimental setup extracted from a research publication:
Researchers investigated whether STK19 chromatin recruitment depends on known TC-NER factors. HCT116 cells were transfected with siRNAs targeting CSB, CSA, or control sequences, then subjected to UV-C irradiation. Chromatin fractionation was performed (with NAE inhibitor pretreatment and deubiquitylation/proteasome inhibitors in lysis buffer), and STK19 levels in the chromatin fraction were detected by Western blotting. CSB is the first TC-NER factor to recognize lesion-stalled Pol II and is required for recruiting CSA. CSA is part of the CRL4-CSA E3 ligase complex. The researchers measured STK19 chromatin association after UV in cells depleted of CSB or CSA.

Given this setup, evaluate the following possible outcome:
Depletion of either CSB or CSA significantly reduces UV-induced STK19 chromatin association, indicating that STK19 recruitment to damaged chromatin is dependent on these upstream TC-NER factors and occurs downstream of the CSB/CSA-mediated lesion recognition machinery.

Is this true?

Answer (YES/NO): YES